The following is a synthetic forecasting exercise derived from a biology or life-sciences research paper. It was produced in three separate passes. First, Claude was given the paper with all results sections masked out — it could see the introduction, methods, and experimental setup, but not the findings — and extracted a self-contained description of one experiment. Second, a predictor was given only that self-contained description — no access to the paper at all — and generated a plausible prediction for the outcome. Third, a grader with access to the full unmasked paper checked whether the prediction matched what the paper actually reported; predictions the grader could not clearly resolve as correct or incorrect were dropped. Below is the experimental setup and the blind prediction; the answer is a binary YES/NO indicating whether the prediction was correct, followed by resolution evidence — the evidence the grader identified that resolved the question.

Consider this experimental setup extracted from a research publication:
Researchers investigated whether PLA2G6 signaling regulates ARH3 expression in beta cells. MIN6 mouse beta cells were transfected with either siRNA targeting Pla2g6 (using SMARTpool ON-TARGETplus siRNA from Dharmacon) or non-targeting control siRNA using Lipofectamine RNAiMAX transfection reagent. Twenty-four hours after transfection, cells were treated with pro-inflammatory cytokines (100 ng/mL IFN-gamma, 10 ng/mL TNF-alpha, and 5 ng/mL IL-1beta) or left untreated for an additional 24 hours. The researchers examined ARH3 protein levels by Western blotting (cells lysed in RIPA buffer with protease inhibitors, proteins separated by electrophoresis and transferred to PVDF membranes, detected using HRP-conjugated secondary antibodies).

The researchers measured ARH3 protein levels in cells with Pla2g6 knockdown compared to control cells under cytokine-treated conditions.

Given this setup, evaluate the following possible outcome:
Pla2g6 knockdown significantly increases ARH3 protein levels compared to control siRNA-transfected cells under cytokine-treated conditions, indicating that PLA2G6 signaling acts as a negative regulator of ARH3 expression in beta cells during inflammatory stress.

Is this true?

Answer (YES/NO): NO